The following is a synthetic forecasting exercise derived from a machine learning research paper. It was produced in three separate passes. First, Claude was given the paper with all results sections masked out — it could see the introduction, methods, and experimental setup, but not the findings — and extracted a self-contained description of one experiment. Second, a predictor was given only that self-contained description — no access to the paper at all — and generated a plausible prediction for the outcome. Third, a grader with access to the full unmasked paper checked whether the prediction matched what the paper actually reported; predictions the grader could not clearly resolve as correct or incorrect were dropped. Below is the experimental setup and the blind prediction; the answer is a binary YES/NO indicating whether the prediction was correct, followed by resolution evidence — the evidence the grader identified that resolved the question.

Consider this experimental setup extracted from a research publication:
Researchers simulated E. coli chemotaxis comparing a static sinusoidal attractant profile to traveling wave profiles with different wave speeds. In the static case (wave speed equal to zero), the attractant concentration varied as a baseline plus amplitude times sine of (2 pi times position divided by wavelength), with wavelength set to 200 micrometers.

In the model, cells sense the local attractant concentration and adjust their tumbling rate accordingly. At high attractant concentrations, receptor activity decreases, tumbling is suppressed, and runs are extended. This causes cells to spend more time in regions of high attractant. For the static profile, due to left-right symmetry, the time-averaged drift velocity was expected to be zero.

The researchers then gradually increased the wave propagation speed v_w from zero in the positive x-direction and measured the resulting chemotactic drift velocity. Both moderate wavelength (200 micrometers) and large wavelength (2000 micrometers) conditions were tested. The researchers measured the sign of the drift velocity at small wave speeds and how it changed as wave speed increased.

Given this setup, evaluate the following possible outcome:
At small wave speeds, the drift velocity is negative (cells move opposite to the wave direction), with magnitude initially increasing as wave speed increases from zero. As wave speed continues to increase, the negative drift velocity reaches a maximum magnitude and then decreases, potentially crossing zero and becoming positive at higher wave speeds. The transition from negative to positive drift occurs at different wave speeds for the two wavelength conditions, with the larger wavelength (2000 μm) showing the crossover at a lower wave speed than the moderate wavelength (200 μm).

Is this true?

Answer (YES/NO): NO